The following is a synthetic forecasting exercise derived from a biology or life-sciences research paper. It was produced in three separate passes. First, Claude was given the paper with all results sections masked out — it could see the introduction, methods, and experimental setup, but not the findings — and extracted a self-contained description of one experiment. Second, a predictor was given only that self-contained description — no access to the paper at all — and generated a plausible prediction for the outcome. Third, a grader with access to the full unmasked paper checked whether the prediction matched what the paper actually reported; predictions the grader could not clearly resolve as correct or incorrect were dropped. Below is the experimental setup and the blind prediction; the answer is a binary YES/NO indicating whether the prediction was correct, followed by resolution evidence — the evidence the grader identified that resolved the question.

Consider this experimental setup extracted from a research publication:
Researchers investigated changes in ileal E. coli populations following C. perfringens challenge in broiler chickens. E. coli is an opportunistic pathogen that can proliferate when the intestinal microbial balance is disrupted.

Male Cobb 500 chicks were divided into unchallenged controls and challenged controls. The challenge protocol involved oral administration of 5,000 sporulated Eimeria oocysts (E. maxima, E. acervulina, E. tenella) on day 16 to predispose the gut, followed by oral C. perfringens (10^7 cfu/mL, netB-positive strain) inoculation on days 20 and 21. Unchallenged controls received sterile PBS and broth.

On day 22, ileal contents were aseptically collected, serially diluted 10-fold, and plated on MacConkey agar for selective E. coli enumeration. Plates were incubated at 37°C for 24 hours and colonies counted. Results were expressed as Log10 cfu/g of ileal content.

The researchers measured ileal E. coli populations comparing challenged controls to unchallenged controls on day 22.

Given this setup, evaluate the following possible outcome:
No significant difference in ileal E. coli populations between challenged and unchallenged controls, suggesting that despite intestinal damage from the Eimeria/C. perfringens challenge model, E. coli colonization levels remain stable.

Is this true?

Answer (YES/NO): NO